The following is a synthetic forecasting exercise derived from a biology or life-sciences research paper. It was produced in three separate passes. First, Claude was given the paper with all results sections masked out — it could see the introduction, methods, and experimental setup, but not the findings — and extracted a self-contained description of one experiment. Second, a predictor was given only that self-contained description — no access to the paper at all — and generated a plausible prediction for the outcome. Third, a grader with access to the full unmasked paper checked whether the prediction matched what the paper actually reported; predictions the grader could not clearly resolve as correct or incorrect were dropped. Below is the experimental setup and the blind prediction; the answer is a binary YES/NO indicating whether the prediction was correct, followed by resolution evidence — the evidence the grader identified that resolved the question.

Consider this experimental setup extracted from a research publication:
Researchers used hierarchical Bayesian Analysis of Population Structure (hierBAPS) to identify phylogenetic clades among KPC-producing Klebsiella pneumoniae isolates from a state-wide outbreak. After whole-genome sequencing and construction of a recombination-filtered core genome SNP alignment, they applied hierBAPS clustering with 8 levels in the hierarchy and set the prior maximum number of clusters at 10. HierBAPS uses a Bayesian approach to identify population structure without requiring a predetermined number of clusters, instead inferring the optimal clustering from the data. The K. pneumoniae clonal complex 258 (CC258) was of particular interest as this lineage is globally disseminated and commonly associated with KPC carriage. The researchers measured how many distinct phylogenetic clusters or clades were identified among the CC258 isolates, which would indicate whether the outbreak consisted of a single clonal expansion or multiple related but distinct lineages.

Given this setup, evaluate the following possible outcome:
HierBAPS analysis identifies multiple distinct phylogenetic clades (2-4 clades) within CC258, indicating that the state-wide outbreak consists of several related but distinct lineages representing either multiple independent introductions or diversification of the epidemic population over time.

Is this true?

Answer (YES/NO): YES